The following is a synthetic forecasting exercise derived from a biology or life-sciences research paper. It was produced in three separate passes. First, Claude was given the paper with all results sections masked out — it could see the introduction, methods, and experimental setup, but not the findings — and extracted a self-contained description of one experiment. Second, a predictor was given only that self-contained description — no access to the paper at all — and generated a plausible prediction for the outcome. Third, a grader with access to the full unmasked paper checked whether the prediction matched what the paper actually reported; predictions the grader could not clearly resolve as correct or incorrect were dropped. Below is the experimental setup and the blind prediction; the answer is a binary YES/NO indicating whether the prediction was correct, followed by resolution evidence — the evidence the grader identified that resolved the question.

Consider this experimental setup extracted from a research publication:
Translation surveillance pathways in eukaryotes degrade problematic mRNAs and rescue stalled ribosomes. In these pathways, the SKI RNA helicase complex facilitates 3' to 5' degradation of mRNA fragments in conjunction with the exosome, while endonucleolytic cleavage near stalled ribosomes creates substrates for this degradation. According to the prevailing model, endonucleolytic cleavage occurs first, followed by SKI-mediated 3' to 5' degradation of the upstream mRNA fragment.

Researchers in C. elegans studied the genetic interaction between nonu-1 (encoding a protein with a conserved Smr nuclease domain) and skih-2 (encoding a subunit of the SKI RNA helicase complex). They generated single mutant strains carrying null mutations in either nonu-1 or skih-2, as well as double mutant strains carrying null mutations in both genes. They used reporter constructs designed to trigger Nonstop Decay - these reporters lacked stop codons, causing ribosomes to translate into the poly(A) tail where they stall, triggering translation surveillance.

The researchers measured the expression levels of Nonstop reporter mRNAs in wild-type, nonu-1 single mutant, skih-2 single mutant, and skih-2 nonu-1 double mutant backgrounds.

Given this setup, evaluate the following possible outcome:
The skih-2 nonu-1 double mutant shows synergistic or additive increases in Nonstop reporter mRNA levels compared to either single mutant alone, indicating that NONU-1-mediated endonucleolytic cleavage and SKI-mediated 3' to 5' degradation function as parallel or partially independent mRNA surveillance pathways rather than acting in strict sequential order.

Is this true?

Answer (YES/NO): YES